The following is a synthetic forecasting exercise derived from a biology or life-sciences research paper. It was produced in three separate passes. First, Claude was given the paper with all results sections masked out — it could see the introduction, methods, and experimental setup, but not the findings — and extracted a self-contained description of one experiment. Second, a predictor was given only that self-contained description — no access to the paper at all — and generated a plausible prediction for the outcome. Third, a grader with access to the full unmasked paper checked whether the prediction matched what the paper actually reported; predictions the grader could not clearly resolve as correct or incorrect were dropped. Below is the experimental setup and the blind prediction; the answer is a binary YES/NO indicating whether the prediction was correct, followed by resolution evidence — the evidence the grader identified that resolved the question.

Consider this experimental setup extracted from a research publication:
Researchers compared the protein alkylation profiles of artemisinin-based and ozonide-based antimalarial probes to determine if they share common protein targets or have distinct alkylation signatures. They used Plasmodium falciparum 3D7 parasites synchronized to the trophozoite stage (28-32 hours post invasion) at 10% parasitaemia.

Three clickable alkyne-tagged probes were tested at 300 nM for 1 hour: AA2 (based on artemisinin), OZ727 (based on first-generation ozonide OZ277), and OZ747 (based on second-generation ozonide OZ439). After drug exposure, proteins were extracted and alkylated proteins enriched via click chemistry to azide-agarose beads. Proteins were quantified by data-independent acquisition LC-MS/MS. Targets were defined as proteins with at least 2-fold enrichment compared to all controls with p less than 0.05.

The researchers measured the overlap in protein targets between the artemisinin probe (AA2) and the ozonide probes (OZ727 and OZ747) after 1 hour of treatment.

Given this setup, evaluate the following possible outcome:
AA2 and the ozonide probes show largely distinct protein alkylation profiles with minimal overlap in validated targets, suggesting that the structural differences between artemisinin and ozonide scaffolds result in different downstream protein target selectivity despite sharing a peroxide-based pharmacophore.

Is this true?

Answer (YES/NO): NO